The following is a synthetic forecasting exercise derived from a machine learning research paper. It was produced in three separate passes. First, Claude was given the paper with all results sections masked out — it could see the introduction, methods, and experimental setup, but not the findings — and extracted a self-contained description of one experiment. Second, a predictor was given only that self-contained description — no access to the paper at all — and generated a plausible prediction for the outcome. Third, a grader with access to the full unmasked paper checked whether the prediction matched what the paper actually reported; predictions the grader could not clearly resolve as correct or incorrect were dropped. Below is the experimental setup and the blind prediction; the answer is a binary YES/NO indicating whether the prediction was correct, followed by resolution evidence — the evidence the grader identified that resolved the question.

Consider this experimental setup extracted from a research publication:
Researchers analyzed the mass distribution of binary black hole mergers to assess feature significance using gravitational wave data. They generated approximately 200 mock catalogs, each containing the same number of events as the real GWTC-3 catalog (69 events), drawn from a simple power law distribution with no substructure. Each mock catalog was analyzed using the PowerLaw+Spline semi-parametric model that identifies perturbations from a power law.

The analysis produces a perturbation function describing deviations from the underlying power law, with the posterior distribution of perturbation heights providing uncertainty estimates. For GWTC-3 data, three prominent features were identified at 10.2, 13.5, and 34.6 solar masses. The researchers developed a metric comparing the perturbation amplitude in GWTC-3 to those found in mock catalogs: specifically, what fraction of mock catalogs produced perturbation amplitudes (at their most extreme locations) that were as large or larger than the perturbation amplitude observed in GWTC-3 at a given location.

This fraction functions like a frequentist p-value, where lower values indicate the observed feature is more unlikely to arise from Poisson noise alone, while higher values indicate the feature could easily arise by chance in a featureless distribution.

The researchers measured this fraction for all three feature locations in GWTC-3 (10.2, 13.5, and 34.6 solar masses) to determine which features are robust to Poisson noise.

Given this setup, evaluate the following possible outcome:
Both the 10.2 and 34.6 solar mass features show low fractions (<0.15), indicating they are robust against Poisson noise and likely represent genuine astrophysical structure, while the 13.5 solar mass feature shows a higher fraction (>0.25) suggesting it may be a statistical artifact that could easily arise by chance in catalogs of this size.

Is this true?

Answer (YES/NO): NO